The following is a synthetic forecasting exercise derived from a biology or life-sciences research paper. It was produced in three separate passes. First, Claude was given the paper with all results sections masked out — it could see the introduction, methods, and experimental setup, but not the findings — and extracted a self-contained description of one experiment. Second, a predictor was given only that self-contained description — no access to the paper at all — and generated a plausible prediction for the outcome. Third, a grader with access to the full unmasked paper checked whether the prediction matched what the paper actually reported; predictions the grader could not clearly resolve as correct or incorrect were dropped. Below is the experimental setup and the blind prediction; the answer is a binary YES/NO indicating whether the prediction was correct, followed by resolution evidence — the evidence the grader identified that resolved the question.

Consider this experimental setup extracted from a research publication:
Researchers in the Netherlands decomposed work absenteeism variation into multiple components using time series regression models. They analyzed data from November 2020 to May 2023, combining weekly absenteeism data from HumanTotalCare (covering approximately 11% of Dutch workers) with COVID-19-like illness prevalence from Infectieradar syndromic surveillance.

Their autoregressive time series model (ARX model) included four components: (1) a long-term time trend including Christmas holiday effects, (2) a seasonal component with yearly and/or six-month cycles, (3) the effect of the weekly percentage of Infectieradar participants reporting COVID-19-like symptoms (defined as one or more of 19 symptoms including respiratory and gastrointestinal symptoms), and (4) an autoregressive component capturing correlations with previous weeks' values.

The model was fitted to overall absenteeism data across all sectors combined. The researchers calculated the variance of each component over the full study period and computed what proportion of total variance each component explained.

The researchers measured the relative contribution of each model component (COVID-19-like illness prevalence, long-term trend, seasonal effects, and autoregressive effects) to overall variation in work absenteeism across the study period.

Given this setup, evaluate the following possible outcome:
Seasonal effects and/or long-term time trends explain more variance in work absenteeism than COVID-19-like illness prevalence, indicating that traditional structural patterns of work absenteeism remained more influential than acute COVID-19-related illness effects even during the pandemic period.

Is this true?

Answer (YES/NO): NO